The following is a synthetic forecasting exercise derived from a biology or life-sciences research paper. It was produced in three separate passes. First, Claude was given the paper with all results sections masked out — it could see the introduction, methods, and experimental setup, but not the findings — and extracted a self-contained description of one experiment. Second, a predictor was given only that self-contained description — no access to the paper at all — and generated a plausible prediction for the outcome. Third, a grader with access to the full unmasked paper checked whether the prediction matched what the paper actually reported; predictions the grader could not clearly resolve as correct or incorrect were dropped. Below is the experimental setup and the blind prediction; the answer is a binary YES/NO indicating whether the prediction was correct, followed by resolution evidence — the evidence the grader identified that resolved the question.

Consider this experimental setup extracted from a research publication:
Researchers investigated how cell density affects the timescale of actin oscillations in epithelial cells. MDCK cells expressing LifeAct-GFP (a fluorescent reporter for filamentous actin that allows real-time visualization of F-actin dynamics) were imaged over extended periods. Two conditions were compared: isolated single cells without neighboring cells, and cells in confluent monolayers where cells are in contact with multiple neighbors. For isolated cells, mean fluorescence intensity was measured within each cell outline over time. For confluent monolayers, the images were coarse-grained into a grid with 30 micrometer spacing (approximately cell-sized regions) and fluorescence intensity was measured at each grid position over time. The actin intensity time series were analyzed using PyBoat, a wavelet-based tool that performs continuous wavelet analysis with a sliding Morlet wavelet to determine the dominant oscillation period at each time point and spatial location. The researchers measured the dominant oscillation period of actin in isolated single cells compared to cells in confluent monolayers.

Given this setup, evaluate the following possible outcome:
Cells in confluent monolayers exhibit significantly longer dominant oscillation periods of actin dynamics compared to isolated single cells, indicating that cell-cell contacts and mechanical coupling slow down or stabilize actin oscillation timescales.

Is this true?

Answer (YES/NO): YES